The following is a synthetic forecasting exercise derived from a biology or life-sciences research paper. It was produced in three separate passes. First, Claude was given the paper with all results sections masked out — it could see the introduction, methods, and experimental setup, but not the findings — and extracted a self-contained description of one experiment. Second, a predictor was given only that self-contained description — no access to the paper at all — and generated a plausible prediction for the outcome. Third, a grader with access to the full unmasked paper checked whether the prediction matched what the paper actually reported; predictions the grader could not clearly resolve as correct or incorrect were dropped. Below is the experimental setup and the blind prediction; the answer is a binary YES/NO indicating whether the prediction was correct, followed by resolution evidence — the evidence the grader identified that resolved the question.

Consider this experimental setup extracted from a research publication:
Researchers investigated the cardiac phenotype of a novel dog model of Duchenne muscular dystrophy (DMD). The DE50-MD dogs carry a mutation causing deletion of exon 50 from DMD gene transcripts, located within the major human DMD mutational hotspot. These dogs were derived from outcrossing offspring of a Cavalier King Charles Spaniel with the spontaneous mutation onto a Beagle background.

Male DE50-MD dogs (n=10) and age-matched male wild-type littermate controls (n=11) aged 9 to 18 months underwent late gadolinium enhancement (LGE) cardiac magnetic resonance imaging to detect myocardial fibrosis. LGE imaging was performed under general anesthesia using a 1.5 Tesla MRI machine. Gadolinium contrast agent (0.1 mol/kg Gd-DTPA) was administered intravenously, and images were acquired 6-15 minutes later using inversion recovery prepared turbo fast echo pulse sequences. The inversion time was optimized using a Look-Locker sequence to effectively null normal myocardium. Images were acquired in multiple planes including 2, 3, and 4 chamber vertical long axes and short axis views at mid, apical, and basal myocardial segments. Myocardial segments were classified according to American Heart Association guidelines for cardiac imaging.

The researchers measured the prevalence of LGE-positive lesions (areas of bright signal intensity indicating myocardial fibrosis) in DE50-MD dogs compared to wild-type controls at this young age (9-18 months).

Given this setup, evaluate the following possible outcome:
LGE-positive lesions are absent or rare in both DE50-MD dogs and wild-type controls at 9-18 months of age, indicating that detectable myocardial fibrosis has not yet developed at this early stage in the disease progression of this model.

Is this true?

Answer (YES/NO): NO